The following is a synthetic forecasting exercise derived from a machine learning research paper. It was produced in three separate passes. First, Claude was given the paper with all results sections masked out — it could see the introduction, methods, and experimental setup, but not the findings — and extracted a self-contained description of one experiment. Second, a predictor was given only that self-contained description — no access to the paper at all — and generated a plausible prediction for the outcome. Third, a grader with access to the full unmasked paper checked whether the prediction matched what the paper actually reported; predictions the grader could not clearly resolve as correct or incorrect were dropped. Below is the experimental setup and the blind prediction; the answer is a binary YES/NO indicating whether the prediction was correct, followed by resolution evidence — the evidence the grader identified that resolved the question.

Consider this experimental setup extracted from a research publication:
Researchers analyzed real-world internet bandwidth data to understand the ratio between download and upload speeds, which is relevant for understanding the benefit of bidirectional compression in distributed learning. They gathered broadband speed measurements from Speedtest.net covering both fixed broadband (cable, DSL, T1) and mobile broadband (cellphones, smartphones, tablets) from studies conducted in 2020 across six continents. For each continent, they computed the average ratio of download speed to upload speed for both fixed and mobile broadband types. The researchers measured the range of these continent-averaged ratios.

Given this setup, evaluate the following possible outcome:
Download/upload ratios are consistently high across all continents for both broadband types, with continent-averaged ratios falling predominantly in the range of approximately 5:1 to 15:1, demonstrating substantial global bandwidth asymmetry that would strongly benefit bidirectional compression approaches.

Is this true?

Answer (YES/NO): NO